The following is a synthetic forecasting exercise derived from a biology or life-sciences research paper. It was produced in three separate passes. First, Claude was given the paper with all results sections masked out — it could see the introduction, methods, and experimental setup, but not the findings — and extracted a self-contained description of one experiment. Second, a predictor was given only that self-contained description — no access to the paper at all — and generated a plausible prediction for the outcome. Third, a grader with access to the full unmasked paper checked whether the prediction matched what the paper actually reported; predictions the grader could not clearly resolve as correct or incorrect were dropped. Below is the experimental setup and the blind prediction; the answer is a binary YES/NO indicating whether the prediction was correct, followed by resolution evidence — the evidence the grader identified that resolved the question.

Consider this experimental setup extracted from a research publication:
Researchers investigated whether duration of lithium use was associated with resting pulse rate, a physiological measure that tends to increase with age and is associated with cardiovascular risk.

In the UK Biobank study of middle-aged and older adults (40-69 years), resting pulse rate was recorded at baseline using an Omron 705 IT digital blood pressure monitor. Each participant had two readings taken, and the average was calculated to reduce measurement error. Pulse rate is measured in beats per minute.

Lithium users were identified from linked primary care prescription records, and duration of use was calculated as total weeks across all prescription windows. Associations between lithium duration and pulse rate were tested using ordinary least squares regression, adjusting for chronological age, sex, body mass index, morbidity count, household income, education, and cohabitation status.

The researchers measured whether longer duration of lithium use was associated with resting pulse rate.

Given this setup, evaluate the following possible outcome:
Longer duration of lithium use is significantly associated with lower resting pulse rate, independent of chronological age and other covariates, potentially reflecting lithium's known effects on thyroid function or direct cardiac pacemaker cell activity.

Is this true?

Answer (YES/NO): YES